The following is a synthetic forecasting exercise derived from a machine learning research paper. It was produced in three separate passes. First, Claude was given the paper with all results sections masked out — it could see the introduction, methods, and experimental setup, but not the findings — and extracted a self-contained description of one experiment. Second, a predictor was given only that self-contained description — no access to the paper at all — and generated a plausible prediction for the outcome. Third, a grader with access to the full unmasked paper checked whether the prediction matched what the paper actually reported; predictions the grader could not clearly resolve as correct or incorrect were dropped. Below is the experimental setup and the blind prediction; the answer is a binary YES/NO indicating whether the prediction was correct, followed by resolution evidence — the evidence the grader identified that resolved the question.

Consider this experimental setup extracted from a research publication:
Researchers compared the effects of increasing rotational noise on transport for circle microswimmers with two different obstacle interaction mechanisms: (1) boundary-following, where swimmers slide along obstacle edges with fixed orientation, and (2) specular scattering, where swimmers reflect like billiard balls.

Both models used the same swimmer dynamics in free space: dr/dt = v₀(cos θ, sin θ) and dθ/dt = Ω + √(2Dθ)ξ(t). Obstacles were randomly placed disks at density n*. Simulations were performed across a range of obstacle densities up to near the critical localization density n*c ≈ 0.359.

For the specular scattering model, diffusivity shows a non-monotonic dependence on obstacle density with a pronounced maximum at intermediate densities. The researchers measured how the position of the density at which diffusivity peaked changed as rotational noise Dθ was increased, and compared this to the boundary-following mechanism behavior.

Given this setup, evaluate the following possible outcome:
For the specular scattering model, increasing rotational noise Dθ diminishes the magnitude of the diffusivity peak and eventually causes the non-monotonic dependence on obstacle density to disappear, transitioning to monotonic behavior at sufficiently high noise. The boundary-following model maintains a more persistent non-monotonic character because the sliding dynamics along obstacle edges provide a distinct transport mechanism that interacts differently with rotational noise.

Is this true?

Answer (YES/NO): NO